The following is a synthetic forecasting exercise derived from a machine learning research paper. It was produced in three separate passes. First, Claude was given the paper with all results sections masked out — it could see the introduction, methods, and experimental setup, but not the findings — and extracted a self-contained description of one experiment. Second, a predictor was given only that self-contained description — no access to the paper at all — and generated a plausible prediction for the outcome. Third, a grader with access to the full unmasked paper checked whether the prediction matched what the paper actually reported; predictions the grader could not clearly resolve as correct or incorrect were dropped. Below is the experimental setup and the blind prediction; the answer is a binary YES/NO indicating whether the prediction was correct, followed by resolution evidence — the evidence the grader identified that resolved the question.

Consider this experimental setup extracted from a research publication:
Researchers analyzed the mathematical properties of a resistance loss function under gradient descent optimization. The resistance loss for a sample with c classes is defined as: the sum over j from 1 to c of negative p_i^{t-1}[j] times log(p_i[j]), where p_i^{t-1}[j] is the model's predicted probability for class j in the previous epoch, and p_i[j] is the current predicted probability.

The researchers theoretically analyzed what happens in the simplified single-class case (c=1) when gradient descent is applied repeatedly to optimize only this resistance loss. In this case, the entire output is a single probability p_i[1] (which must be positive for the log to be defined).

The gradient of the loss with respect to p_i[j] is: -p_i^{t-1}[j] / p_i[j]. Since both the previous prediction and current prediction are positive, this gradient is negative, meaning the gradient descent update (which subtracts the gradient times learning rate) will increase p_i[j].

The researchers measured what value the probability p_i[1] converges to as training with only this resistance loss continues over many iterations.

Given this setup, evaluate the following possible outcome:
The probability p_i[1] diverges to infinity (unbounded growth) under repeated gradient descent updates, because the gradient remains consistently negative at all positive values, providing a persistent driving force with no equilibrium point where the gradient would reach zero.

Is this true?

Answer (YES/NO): NO